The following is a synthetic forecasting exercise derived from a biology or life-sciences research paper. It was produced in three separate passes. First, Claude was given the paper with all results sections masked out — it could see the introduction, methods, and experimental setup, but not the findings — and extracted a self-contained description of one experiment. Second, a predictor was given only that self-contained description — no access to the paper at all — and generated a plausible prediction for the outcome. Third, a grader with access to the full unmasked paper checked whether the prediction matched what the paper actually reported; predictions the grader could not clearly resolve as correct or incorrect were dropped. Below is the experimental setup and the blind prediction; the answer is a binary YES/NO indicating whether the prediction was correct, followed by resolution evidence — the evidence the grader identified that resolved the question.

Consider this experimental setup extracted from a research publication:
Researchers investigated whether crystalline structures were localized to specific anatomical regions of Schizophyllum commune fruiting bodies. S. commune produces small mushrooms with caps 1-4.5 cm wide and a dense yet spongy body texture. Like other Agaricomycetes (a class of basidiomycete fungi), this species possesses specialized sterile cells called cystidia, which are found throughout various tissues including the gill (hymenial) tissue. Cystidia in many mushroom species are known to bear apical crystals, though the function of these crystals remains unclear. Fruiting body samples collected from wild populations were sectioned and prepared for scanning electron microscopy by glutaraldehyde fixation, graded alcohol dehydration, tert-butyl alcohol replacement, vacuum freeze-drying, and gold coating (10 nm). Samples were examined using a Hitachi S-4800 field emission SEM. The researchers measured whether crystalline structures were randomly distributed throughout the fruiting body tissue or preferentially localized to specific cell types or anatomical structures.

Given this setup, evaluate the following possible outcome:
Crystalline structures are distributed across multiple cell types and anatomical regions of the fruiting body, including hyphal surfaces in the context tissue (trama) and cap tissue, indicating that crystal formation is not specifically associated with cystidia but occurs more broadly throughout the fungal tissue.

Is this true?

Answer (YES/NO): NO